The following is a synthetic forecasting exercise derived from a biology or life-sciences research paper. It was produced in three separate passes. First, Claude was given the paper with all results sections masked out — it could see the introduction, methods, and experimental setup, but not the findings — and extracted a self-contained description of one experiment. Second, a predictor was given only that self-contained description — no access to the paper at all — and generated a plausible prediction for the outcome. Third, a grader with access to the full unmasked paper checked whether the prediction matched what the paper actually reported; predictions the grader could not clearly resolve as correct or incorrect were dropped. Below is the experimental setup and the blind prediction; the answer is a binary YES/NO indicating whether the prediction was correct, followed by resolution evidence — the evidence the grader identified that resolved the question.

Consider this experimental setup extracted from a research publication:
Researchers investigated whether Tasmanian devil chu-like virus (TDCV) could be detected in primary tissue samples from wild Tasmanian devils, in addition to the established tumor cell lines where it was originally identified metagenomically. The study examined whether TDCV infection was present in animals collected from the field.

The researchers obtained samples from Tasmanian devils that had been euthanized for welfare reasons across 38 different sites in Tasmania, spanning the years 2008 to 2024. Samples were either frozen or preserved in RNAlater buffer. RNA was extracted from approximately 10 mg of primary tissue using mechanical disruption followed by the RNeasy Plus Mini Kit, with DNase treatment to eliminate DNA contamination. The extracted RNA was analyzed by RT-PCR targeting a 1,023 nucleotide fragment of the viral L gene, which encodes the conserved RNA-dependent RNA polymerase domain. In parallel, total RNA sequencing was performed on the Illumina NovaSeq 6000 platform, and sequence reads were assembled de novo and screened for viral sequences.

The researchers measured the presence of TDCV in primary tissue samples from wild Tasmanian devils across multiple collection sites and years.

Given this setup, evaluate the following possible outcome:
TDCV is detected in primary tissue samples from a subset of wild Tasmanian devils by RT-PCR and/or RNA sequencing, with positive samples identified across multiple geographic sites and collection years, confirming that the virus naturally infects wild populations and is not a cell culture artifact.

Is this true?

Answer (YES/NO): NO